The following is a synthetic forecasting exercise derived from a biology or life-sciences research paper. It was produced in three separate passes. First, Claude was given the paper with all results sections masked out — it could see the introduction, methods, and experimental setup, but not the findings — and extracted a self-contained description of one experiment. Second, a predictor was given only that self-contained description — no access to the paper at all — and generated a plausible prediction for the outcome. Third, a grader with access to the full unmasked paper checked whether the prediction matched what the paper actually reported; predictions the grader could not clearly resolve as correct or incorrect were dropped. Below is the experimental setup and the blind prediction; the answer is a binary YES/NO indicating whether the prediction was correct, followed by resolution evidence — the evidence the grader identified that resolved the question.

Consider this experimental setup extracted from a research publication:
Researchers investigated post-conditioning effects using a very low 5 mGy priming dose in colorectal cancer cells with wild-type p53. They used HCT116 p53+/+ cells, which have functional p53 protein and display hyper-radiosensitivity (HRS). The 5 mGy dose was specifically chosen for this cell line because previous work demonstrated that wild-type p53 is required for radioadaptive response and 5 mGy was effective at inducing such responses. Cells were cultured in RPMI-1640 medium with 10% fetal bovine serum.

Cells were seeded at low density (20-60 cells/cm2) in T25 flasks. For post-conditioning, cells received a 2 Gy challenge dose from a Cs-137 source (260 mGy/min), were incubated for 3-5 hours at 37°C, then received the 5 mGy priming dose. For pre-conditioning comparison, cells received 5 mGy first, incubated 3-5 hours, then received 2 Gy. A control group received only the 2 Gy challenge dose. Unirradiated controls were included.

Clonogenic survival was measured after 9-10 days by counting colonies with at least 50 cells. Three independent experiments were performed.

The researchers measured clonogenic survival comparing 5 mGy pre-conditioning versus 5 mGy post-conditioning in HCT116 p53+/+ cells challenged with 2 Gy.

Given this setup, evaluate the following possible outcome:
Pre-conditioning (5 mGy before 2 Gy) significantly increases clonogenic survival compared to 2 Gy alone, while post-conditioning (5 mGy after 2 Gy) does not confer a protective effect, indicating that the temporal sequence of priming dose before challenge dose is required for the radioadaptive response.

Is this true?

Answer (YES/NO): NO